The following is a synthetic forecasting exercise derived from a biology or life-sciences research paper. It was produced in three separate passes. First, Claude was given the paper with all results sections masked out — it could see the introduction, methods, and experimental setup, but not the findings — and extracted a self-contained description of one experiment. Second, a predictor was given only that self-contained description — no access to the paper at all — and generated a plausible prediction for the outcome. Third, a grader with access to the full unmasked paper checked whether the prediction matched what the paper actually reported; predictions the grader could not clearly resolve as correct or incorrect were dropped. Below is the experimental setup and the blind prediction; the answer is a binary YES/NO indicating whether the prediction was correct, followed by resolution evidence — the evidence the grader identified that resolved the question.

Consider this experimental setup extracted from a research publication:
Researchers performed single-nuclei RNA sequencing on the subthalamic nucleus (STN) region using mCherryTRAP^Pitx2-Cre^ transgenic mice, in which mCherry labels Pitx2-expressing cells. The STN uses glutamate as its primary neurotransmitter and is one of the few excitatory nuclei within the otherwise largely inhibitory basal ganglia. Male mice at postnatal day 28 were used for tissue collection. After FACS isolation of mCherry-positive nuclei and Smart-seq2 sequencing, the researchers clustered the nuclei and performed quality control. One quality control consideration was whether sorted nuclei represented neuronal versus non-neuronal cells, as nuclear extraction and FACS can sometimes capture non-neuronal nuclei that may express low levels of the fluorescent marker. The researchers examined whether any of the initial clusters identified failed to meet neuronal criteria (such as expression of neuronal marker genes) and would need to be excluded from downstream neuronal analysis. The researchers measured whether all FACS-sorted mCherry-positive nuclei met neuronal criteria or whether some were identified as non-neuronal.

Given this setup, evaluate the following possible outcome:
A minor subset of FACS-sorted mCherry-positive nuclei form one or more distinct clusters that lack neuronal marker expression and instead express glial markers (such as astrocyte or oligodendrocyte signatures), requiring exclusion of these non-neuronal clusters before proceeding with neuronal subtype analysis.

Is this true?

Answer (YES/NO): YES